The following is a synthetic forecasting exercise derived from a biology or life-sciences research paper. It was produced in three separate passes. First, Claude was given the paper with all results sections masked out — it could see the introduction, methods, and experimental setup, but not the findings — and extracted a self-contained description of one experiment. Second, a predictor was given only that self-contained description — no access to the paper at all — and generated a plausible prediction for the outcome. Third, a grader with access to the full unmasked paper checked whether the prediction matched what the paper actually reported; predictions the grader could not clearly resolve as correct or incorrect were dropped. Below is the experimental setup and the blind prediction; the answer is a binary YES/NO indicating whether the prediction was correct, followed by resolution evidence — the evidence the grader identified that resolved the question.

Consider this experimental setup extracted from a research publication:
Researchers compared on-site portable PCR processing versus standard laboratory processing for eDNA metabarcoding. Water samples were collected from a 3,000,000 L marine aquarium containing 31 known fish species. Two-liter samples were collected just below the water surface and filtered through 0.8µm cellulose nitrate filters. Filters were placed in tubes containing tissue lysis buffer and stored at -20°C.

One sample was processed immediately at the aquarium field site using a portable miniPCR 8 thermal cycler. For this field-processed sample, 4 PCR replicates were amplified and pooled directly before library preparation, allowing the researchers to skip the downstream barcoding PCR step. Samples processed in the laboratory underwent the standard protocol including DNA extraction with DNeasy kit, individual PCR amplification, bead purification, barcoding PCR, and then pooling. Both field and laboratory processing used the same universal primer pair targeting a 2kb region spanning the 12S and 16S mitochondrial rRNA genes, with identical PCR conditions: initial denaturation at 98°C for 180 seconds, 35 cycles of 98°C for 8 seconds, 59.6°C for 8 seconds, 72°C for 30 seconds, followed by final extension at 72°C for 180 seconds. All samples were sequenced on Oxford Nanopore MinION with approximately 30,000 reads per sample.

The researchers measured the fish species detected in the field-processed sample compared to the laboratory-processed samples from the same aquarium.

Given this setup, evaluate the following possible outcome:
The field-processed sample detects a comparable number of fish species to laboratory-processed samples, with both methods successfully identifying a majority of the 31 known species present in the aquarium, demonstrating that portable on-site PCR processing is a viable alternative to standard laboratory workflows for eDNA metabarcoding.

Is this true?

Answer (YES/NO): NO